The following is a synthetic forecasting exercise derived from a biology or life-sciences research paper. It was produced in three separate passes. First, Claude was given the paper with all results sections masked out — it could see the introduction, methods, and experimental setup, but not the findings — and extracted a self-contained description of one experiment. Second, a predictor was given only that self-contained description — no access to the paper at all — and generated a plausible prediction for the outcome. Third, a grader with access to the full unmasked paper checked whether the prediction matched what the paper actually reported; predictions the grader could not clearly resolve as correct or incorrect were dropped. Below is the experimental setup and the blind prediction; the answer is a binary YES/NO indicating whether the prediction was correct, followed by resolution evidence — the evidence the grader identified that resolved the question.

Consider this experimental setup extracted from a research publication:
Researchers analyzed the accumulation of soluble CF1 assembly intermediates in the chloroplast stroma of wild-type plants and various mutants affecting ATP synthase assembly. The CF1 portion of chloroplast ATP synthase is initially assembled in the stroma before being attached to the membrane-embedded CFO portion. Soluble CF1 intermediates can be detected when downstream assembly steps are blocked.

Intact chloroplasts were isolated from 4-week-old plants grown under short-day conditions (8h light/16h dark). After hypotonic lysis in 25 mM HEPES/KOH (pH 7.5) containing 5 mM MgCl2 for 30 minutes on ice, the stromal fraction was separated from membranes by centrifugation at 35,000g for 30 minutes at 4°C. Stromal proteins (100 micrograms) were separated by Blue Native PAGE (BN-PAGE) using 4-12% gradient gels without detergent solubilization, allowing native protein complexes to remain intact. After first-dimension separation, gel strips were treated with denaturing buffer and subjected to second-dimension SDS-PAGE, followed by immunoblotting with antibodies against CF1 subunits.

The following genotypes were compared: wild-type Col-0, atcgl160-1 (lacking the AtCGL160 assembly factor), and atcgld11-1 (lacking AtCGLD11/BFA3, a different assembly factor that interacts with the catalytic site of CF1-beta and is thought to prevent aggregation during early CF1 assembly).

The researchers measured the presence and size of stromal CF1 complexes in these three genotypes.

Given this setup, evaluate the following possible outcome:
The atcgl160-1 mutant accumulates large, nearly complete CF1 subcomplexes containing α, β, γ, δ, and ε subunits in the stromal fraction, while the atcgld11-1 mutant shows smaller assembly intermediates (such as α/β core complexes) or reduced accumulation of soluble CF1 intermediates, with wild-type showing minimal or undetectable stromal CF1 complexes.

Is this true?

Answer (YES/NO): NO